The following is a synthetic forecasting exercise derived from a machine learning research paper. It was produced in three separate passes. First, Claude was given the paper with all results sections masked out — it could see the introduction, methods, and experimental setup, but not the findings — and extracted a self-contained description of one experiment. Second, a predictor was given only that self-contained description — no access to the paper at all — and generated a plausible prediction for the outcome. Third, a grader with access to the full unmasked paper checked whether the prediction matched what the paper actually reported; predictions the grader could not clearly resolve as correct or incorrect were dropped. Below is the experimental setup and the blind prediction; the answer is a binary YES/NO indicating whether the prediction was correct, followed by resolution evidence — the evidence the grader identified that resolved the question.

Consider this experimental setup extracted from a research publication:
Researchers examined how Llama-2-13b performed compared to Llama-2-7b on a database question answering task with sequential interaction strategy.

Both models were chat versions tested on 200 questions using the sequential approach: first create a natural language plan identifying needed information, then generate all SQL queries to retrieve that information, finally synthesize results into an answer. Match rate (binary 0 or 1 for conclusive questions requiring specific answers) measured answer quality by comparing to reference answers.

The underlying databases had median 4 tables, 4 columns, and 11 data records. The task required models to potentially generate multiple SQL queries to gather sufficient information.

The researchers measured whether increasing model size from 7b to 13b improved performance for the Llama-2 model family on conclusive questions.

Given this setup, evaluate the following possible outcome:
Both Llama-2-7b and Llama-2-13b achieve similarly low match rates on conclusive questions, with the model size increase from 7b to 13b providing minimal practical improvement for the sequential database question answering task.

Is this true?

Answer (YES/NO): NO